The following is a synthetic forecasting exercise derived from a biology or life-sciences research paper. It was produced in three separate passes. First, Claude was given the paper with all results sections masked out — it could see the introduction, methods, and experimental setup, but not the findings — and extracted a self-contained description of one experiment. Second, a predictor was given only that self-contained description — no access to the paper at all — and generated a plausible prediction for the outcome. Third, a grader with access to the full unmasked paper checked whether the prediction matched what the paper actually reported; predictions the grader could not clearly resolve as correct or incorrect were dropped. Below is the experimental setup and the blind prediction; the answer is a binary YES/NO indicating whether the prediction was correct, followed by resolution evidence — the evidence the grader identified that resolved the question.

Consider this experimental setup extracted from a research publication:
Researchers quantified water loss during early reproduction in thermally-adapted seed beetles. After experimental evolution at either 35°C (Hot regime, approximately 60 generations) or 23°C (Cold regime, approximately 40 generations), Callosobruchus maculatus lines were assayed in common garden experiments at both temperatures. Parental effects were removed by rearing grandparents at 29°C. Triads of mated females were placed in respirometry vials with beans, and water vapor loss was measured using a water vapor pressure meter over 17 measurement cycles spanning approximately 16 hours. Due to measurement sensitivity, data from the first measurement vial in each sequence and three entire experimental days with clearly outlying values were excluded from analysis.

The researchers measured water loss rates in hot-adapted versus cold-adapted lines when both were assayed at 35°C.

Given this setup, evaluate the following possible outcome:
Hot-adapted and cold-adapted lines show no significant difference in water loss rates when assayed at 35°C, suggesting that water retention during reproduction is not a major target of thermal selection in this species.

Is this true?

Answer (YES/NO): NO